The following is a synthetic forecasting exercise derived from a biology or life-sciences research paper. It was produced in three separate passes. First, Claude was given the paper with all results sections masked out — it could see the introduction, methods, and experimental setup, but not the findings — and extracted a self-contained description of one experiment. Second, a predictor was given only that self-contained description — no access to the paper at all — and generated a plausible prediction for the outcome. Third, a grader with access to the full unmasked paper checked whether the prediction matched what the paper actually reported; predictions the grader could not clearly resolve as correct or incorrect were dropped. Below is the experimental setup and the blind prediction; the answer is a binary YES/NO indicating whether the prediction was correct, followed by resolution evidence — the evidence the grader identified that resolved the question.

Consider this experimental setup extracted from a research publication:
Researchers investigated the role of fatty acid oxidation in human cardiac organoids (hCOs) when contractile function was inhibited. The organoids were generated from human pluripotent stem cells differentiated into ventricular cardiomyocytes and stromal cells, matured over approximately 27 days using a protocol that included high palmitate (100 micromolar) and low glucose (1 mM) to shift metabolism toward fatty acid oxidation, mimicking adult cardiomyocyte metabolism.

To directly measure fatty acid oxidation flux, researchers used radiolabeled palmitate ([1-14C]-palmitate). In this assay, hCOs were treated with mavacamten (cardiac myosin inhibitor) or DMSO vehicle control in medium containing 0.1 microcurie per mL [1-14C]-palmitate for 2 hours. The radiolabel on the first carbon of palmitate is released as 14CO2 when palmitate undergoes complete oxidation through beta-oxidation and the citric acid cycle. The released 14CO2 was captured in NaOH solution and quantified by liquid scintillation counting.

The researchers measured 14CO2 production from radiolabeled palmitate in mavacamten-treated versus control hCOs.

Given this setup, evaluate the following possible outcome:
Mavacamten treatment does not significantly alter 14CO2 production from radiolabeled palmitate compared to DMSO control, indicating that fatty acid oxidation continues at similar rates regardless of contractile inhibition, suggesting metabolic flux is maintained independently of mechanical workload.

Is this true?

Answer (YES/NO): NO